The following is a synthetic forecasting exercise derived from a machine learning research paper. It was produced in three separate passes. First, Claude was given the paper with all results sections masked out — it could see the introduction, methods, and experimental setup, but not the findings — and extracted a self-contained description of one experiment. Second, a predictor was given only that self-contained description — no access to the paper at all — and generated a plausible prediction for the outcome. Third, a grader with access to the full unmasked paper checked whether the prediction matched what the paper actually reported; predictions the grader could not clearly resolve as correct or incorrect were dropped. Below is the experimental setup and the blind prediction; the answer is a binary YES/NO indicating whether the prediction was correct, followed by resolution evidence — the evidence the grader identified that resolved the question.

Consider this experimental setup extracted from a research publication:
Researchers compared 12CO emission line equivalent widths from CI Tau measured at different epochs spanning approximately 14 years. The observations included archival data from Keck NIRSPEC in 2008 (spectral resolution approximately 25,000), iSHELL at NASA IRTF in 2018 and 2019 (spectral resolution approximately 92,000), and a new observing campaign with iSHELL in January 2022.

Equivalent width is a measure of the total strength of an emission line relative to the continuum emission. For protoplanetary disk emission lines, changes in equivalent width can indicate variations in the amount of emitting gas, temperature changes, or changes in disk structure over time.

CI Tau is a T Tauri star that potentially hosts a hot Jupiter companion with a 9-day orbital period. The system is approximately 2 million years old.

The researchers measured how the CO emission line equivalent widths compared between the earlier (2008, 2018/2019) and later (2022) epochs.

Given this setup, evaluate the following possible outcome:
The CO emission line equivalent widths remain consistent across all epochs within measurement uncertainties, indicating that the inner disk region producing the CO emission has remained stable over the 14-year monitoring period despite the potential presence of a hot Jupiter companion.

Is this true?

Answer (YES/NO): NO